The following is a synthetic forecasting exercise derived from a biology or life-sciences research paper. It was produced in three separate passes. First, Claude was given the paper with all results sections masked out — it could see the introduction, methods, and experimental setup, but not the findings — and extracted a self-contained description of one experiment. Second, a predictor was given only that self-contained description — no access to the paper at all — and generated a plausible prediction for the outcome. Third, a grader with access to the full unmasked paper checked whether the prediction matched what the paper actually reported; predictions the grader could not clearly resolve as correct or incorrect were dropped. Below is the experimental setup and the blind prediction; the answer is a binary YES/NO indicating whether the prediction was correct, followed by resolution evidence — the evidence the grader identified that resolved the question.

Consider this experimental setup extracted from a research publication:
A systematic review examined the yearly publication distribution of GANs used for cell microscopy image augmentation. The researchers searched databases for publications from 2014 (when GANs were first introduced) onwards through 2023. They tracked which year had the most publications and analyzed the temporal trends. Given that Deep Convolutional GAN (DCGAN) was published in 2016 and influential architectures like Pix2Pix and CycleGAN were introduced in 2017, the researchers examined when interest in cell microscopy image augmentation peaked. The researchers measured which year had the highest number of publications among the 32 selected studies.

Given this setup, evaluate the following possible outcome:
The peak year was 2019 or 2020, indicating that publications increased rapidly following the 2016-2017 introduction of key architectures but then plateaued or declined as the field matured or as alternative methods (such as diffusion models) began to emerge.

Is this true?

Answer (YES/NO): YES